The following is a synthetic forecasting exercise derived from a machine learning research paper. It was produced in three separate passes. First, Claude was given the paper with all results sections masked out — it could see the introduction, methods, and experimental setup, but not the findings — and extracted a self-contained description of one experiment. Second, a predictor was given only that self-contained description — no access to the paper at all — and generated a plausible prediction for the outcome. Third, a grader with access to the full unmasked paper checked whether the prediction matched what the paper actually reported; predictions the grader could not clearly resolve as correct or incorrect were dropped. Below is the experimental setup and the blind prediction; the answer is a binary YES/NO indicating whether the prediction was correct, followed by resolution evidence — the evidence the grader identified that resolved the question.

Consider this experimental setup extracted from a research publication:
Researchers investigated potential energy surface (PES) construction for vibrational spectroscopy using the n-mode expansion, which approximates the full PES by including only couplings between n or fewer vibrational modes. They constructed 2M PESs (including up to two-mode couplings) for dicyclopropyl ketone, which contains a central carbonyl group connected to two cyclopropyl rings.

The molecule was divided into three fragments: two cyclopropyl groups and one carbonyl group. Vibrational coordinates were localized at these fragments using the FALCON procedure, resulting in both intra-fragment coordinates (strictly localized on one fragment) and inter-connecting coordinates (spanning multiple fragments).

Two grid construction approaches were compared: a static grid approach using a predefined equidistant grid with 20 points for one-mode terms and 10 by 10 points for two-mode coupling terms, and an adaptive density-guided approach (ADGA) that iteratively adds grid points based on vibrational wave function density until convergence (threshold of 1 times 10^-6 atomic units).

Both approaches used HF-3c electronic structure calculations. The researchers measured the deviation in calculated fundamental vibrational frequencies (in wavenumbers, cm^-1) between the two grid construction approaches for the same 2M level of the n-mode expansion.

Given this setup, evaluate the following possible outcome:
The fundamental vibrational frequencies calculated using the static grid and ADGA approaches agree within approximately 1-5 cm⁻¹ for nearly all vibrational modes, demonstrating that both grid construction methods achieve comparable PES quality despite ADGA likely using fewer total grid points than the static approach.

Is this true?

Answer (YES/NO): YES